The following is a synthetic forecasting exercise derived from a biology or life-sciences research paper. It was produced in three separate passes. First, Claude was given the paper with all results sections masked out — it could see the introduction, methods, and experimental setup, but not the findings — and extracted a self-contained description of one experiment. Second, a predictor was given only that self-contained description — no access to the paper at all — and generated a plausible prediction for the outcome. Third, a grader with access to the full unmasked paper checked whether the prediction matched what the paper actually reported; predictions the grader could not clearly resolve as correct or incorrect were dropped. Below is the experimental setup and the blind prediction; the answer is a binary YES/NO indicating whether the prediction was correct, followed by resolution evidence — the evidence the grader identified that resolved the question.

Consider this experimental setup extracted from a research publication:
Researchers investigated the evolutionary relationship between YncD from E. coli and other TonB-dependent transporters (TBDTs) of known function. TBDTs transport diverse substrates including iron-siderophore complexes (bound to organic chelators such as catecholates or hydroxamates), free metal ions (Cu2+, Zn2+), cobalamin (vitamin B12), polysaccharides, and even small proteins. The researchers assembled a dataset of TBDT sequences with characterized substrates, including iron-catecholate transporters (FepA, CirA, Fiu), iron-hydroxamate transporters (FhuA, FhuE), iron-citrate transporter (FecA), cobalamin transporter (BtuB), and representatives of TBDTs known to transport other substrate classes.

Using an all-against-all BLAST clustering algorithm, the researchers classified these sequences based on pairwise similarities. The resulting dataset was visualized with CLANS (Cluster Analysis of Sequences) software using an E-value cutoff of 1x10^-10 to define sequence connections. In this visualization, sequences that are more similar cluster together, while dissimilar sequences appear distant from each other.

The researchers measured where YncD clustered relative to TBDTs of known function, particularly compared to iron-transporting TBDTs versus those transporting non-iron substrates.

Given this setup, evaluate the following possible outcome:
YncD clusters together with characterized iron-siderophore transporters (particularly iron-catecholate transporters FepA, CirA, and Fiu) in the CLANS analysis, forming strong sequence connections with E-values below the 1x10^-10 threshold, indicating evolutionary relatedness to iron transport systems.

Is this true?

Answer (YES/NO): NO